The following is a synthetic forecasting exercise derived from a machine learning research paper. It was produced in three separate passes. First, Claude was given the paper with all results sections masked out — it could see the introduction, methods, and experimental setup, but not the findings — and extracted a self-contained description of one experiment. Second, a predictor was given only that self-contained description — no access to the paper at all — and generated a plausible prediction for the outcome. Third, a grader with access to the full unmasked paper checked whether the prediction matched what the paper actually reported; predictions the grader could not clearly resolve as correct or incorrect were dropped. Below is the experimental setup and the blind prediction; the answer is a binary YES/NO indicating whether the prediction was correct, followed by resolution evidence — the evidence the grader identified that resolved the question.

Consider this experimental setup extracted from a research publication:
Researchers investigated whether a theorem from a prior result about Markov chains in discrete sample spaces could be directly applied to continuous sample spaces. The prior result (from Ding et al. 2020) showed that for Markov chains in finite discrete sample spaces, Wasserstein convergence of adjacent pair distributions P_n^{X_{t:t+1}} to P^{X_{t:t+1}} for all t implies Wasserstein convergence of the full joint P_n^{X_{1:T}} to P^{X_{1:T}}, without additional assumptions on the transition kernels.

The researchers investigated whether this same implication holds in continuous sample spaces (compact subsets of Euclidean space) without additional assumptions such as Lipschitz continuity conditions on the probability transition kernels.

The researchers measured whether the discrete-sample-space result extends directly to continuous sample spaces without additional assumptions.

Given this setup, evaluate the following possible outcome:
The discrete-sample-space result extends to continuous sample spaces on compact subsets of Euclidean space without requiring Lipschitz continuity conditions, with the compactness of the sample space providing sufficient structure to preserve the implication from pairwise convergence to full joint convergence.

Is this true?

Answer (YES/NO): NO